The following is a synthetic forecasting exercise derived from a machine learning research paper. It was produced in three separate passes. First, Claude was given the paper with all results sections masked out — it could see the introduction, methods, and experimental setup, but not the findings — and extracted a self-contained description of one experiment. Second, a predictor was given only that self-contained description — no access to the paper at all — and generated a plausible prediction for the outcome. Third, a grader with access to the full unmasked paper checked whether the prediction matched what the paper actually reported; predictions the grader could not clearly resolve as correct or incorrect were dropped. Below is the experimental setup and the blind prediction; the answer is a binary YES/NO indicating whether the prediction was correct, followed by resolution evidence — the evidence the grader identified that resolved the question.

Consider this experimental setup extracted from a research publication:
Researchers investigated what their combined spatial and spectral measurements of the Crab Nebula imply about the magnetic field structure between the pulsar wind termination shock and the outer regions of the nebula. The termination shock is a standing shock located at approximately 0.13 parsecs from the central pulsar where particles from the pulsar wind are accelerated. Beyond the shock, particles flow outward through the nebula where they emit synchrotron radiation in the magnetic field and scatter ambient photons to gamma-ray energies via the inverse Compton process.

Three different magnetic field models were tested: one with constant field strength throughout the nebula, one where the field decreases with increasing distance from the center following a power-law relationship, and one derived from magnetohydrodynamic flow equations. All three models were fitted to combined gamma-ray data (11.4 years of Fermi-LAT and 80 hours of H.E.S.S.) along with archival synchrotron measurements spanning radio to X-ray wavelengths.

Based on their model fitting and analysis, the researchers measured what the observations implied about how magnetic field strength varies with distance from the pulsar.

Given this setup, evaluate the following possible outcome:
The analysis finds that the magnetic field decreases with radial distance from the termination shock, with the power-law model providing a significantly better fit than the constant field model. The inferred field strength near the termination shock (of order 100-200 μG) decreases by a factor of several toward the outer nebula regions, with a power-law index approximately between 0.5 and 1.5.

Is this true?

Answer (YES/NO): NO